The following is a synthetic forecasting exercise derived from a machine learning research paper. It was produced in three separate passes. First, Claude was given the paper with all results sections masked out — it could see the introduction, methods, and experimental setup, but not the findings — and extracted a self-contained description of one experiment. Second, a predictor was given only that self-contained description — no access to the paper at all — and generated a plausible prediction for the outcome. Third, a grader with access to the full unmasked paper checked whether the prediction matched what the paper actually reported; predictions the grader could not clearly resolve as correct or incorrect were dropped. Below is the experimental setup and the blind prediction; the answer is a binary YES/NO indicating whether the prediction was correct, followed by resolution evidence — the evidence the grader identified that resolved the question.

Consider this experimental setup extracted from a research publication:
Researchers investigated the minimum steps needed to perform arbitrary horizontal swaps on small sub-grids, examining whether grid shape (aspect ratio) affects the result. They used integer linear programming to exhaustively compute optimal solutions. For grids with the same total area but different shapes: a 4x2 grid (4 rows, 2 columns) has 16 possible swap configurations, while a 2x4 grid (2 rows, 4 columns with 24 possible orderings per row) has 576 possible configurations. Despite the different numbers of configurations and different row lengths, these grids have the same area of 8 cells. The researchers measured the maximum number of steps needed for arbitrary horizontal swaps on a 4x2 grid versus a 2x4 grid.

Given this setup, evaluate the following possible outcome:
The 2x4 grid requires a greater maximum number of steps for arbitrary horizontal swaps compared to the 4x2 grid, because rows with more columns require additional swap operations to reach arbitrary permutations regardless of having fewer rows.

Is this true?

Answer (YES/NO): NO